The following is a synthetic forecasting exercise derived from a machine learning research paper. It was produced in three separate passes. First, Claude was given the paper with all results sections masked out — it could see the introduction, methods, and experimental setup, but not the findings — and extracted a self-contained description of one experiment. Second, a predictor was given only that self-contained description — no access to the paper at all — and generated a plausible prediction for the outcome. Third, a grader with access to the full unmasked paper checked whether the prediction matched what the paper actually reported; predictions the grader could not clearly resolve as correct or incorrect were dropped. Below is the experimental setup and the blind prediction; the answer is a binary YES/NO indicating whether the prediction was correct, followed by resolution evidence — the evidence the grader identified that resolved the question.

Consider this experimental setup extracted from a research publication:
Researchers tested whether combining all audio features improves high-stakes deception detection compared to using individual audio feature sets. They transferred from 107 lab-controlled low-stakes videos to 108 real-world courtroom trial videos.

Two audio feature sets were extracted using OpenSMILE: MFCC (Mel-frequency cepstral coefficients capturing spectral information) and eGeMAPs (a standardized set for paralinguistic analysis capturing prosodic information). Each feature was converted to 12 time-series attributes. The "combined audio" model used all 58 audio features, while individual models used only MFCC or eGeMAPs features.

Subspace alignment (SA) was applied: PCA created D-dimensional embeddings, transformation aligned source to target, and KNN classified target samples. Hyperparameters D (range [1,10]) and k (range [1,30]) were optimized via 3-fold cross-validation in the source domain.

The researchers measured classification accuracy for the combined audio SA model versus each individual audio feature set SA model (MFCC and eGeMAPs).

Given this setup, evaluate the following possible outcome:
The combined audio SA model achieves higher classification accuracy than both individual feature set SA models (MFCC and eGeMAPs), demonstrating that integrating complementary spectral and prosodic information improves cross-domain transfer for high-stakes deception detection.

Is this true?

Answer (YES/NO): YES